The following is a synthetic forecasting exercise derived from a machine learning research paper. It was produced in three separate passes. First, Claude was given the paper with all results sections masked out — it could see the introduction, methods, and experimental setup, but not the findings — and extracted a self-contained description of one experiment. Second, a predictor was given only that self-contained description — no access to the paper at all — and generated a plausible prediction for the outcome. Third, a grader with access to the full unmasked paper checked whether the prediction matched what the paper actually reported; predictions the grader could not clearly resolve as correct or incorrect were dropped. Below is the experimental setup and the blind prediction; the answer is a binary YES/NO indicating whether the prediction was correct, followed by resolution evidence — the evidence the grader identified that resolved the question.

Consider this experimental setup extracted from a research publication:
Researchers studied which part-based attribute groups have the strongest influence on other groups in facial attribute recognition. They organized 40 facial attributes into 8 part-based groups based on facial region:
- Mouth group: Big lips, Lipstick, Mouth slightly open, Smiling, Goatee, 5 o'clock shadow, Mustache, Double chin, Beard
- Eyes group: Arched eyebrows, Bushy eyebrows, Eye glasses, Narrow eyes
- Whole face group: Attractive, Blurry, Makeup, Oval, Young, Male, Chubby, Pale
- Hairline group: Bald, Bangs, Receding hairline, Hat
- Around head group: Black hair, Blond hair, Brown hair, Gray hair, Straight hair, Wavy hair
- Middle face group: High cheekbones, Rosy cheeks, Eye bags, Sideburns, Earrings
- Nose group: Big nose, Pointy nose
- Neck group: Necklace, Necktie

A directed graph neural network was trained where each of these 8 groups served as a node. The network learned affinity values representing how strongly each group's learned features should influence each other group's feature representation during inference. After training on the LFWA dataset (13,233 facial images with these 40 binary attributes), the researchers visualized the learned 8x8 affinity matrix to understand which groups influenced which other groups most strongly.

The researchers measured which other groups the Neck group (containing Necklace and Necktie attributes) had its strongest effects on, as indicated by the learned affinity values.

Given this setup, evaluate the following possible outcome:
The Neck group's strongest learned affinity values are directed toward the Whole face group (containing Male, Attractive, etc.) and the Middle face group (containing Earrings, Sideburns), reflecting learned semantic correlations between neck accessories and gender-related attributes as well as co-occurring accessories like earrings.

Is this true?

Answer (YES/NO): NO